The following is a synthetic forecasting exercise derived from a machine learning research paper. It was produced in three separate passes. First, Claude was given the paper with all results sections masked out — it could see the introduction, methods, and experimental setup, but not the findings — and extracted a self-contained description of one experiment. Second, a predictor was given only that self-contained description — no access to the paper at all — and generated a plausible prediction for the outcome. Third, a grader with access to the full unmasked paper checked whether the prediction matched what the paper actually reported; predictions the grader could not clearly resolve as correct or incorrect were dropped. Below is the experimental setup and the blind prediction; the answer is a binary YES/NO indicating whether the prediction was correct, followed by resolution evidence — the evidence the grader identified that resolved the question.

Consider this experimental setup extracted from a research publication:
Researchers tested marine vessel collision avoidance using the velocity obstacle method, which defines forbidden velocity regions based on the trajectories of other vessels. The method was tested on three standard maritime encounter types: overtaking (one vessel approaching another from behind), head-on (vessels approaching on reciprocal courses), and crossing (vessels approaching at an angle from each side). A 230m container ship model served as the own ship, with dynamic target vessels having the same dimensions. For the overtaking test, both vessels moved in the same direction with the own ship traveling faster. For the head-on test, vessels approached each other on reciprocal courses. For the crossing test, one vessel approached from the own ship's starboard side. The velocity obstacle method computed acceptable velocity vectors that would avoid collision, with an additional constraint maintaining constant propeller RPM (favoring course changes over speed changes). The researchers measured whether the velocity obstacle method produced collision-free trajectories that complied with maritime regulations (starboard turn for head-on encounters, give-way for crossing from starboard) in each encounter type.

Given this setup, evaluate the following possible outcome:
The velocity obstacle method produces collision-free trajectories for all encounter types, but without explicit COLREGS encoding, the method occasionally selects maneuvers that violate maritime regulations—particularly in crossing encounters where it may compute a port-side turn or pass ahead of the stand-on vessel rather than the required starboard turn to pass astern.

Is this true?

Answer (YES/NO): YES